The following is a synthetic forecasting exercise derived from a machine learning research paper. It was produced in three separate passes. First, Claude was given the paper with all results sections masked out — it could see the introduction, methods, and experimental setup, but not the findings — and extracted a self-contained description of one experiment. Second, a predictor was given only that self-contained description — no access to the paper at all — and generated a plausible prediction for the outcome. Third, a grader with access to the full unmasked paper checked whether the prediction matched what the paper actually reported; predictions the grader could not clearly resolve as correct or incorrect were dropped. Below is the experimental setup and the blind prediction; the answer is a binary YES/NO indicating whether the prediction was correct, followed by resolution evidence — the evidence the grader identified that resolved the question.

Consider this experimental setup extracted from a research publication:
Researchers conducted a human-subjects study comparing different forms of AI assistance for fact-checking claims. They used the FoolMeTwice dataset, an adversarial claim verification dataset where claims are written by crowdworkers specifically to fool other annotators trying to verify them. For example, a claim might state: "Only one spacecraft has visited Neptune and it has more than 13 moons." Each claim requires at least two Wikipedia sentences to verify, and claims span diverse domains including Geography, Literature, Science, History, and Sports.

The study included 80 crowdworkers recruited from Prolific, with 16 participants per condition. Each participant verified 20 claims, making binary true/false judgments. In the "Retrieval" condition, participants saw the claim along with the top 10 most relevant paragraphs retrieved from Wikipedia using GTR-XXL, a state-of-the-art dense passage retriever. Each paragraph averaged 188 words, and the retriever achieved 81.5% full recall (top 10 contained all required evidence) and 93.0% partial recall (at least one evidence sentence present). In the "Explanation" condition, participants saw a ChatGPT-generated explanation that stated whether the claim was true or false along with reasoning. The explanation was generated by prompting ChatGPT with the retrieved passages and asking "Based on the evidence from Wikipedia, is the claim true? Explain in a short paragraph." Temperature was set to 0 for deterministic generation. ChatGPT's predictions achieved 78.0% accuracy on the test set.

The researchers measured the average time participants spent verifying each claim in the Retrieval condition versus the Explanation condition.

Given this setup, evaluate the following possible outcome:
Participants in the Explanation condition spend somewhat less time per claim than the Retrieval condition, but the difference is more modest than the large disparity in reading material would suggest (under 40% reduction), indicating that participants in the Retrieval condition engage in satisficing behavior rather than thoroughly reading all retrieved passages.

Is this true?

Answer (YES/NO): NO